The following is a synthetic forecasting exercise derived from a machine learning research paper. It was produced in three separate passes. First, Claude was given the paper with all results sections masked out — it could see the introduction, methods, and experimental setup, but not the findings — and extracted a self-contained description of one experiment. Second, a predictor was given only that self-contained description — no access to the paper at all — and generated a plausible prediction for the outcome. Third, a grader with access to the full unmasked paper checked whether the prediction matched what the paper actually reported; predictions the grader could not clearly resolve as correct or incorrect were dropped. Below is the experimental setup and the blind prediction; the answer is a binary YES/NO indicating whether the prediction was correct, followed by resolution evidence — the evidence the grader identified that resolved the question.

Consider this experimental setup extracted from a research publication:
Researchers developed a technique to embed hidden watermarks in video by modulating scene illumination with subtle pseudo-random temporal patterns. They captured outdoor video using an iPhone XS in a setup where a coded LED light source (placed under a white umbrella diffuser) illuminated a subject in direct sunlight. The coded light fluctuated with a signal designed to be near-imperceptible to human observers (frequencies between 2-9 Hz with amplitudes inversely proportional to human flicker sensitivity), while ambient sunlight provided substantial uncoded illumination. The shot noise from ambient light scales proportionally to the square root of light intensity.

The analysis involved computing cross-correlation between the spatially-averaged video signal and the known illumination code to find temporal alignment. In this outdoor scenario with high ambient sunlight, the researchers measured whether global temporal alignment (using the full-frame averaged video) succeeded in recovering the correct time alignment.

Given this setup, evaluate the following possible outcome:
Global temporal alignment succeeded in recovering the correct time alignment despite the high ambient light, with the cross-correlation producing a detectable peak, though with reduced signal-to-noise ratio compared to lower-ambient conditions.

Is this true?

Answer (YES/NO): NO